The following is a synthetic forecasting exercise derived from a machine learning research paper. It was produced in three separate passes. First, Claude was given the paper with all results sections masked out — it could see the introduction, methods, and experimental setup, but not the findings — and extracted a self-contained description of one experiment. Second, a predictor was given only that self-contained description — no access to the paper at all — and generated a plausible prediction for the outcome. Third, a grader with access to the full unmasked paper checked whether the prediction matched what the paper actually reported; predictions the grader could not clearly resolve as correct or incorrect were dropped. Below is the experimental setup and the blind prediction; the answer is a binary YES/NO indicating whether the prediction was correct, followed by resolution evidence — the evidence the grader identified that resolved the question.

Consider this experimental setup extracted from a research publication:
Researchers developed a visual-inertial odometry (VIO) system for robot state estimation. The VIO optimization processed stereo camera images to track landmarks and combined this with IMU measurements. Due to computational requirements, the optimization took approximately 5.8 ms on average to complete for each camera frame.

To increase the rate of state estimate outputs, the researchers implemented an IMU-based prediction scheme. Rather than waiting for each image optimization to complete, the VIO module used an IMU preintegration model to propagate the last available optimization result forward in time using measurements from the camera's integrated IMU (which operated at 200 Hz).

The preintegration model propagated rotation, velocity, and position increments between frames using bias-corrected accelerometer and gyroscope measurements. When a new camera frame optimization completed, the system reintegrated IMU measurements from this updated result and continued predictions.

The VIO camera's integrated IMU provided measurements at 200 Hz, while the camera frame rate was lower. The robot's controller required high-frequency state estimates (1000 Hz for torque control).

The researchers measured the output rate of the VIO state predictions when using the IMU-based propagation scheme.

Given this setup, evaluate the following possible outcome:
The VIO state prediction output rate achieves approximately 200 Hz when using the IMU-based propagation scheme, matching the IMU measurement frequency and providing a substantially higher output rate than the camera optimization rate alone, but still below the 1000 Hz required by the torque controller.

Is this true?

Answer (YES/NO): YES